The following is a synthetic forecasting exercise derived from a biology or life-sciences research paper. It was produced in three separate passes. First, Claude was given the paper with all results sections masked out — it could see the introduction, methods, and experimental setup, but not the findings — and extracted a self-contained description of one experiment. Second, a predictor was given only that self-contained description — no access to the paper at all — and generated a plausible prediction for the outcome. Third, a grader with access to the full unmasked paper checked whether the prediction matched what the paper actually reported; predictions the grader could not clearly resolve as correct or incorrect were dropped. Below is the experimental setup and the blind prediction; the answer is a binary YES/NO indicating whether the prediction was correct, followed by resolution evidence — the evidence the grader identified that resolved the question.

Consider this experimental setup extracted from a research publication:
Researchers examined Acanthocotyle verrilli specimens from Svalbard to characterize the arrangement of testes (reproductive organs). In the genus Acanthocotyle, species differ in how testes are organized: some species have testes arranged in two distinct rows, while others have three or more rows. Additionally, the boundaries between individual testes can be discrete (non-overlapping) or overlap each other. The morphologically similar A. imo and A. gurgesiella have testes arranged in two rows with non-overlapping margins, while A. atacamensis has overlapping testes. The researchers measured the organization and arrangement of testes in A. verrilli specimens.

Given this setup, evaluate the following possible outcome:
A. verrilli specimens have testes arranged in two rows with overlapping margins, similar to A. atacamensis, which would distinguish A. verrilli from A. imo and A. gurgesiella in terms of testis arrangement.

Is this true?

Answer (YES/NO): NO